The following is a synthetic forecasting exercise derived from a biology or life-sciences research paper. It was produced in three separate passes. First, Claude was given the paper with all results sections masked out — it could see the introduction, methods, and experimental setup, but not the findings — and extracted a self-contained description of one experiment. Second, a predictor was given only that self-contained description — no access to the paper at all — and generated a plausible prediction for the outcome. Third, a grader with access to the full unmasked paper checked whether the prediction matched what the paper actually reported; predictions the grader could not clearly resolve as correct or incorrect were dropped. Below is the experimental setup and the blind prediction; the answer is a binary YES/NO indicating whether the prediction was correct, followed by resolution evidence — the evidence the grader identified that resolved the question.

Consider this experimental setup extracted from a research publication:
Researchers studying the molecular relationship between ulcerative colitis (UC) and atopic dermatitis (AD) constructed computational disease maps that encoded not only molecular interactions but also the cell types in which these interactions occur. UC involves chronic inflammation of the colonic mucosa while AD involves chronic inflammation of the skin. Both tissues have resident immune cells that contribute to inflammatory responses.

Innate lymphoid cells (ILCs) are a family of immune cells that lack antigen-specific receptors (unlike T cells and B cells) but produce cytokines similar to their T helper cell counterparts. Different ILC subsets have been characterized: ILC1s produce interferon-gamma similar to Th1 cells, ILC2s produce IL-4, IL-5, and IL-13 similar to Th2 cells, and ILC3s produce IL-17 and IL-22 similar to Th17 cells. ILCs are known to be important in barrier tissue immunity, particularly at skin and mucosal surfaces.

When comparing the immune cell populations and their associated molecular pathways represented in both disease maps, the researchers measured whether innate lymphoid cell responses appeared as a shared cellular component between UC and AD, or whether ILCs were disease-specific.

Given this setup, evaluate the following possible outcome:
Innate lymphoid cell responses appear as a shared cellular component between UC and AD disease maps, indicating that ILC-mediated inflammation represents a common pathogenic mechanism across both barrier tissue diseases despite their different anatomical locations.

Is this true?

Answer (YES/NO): YES